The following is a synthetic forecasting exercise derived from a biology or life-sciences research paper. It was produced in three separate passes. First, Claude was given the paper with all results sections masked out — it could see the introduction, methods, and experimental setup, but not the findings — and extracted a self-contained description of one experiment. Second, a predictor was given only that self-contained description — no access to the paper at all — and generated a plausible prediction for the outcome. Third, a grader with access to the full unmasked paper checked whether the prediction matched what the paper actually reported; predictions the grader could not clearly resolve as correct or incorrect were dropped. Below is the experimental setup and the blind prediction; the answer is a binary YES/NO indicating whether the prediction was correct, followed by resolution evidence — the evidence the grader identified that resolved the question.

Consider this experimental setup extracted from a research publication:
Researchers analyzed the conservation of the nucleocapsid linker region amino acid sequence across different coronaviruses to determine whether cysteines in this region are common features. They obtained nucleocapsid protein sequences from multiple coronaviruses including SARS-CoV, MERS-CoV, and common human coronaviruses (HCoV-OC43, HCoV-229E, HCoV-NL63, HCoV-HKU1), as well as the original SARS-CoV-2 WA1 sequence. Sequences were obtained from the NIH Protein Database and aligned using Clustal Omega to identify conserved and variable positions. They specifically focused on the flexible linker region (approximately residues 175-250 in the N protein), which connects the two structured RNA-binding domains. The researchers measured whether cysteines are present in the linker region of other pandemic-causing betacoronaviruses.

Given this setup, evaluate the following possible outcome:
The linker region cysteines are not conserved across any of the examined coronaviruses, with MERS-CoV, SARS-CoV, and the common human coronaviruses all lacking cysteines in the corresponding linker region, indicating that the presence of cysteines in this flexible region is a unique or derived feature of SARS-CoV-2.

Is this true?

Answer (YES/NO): YES